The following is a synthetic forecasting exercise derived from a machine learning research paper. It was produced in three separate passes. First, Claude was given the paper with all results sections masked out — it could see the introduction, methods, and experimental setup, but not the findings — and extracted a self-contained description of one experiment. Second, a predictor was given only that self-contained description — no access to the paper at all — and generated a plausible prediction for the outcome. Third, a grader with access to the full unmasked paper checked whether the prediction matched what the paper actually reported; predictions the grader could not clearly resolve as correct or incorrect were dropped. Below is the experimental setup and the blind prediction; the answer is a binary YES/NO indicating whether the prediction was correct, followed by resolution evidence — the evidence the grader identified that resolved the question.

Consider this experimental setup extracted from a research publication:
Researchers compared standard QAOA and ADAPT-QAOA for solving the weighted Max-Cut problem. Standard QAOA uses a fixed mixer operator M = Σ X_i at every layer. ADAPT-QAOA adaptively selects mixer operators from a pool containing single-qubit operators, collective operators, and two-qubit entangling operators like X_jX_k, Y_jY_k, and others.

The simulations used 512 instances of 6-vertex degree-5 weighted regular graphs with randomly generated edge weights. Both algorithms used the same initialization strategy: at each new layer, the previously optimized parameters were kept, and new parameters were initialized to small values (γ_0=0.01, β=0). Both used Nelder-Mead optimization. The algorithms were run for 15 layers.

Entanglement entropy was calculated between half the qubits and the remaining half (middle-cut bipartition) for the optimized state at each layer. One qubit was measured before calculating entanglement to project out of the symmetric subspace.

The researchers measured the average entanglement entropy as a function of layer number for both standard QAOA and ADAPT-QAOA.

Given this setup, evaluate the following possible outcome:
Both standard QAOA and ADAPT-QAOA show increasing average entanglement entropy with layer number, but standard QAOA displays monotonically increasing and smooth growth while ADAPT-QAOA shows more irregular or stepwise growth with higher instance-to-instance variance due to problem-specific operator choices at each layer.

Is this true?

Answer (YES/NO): NO